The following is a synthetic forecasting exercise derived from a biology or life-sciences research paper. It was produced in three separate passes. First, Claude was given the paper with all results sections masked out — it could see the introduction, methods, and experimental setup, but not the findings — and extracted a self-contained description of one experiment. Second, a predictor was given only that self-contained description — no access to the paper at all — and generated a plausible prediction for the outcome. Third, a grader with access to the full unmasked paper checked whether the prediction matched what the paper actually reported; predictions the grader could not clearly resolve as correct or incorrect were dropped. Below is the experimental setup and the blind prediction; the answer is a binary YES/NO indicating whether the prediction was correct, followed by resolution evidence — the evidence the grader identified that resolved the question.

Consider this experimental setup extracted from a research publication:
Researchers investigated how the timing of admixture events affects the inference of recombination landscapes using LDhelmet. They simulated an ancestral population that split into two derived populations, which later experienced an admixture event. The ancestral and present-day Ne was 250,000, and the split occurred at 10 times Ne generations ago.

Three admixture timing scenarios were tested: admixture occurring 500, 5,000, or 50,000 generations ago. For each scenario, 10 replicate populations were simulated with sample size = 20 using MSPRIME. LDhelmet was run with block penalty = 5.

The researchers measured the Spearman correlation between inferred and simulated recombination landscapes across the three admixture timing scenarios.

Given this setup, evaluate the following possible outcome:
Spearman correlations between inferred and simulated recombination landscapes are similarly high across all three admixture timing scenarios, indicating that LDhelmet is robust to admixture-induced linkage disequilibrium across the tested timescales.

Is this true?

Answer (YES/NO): NO